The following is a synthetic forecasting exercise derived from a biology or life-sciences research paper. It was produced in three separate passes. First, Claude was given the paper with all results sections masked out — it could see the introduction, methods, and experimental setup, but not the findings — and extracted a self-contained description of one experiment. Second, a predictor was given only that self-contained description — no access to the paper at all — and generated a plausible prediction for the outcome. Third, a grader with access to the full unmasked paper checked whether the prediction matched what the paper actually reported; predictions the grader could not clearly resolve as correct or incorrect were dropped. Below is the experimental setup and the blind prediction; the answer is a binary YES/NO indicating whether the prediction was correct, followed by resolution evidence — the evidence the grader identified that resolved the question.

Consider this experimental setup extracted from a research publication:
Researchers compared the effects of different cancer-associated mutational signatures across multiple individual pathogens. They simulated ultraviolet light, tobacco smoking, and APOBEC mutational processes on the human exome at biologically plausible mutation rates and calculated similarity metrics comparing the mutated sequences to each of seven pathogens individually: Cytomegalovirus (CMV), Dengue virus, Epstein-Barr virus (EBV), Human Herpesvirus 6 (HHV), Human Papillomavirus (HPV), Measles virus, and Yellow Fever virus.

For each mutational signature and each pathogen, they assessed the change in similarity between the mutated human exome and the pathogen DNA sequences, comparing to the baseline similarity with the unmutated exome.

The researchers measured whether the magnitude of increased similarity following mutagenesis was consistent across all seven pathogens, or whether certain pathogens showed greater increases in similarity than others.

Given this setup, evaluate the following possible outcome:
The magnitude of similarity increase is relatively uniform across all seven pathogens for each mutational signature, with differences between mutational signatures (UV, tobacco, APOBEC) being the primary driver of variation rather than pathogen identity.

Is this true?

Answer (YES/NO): NO